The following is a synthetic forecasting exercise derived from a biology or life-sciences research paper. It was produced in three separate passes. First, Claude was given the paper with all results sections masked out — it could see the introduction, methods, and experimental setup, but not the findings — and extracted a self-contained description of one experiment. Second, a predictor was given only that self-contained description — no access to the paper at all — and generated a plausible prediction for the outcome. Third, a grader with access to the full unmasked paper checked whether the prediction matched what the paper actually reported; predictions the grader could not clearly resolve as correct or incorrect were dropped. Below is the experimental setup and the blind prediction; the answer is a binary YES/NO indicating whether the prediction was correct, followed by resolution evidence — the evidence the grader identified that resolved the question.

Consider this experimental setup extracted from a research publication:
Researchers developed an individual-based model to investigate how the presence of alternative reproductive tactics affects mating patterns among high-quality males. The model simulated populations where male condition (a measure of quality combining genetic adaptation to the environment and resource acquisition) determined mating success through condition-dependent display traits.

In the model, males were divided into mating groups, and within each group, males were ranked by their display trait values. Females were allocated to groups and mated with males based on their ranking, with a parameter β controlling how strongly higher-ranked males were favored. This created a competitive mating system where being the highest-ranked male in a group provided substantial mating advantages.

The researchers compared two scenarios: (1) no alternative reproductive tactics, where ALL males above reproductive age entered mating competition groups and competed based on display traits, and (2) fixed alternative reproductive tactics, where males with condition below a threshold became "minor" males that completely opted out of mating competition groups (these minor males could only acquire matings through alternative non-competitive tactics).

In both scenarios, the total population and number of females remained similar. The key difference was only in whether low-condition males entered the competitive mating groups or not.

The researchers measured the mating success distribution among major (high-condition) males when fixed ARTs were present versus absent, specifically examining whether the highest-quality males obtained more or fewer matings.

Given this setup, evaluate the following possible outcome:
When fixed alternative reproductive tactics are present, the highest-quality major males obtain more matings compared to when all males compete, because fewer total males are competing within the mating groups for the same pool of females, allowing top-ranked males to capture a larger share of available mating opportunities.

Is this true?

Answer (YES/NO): YES